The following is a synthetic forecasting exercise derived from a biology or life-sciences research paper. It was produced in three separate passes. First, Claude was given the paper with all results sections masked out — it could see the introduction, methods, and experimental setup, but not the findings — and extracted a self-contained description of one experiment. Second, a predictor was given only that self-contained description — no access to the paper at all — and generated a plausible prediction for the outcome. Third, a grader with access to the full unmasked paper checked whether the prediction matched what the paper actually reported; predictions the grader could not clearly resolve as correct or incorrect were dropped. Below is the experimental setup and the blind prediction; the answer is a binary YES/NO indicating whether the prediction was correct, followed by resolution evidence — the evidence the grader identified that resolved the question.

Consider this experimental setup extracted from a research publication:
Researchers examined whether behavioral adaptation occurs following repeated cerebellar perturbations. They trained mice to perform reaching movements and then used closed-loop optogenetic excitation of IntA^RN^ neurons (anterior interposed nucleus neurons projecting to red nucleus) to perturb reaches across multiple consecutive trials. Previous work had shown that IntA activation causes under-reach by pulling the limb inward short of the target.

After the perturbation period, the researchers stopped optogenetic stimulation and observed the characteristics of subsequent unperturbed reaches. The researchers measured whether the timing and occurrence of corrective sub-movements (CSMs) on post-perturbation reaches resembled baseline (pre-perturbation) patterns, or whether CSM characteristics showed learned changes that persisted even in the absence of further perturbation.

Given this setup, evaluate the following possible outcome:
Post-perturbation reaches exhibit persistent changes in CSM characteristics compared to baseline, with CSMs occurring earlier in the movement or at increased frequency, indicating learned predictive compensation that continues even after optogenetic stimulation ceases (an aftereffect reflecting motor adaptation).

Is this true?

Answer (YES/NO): NO